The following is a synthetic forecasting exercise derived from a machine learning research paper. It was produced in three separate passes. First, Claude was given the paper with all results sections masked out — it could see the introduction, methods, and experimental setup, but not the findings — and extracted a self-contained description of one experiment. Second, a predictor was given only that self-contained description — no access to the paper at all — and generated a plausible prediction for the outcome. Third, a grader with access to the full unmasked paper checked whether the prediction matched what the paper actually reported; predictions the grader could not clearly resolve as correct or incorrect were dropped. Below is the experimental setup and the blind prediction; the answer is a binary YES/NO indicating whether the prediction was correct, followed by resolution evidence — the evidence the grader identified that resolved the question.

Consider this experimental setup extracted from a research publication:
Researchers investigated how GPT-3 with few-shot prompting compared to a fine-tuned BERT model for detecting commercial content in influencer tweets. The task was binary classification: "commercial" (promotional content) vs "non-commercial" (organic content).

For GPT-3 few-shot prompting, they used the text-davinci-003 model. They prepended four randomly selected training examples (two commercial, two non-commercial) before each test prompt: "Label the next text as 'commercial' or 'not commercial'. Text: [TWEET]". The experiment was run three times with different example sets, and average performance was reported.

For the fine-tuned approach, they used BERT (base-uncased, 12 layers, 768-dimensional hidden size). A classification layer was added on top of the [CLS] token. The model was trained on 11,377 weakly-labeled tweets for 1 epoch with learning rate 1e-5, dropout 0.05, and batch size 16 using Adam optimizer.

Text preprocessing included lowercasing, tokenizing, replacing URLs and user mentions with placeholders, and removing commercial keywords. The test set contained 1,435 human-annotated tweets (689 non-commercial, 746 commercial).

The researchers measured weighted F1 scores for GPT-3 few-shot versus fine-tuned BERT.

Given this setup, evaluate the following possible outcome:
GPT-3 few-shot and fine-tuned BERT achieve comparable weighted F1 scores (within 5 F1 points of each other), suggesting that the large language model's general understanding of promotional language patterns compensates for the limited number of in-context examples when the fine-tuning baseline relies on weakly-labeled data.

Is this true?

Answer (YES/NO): YES